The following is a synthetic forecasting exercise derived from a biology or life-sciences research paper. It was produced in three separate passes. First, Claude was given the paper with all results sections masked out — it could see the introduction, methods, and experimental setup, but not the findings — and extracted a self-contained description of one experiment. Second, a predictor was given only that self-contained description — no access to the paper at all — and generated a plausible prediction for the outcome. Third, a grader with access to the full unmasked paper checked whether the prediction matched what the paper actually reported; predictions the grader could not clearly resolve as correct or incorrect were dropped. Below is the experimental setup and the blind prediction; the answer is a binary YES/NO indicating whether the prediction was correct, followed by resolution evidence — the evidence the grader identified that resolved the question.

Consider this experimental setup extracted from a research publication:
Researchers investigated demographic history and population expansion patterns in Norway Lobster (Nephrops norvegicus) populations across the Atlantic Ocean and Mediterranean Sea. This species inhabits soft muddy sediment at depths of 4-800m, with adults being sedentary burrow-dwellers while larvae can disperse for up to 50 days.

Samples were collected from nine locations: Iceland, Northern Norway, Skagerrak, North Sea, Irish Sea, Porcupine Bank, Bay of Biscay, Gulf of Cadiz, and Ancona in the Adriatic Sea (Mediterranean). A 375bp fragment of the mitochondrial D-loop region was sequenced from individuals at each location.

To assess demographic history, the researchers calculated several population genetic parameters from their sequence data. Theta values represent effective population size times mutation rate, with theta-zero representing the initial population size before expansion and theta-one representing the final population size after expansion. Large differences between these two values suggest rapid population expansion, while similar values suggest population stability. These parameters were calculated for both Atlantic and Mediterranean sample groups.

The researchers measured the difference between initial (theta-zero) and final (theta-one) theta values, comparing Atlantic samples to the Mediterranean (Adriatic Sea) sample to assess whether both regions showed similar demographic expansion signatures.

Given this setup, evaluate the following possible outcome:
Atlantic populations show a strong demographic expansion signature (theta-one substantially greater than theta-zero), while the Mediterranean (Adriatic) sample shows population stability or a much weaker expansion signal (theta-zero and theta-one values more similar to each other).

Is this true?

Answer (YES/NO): YES